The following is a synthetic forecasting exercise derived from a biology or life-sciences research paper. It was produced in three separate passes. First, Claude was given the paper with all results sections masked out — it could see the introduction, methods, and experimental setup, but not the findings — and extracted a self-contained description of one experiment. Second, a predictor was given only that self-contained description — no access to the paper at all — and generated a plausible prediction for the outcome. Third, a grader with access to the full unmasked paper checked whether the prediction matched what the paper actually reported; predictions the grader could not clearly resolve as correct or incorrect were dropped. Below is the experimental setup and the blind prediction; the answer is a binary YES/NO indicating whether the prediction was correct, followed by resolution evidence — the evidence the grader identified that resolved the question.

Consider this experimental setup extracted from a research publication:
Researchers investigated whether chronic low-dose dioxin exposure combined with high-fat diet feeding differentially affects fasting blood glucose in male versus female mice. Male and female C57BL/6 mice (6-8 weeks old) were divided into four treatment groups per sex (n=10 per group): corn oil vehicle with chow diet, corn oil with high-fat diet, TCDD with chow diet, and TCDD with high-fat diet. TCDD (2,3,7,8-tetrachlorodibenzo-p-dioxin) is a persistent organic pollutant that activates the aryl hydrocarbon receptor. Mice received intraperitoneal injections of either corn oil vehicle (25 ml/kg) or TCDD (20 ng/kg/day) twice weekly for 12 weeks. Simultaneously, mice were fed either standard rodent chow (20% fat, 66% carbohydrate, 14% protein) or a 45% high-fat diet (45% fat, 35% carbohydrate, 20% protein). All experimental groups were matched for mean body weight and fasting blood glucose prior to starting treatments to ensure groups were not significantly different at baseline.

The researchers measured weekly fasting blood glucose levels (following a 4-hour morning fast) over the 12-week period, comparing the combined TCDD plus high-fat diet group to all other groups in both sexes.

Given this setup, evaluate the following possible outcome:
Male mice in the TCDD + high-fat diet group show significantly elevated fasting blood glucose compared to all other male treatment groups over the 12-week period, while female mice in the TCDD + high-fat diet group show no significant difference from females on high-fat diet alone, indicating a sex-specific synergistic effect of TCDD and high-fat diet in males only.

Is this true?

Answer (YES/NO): NO